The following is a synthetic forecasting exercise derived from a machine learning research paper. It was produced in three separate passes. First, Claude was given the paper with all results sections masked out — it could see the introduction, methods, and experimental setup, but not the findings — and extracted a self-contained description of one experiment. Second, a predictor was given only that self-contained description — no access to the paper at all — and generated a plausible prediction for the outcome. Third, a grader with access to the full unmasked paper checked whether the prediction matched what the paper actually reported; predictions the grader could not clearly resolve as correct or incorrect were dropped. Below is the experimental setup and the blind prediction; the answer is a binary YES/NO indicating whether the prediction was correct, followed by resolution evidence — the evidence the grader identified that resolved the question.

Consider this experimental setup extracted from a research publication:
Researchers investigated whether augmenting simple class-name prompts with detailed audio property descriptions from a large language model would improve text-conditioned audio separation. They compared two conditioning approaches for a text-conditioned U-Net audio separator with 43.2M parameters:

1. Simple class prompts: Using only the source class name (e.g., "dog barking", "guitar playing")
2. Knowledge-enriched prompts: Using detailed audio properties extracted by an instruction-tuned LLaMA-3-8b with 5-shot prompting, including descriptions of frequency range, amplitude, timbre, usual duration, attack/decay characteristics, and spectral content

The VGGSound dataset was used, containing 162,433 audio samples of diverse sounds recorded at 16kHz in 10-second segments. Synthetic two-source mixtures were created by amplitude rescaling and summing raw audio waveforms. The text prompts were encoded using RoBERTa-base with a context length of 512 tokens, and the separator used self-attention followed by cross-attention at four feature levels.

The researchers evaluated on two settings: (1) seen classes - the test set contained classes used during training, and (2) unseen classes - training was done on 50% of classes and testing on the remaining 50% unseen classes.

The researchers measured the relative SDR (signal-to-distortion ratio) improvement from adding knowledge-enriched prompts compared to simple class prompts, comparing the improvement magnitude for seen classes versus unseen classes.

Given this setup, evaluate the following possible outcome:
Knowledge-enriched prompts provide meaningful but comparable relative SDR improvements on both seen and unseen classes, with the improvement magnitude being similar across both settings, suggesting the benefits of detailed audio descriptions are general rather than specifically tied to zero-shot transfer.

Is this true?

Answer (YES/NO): NO